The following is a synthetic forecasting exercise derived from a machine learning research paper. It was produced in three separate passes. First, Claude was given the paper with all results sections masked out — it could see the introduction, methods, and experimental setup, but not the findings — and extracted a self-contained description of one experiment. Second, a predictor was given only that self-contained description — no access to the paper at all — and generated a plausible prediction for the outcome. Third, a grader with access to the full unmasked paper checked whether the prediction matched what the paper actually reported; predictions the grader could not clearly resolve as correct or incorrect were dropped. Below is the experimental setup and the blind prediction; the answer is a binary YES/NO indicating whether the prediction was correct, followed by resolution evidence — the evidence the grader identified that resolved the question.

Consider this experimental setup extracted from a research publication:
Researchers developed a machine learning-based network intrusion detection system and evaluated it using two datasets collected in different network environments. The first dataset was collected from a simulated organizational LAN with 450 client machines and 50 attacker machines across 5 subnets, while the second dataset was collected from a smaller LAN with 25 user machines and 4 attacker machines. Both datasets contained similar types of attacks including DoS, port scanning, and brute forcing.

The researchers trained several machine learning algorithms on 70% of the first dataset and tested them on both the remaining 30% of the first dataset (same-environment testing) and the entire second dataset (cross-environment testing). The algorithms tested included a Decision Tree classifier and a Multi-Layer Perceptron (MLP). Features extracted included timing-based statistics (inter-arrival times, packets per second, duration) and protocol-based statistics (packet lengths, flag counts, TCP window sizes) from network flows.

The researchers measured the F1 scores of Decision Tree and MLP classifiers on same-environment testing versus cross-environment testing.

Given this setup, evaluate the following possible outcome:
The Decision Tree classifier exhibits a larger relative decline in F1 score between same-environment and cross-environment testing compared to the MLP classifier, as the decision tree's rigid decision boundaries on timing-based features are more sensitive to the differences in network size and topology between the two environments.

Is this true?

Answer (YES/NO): YES